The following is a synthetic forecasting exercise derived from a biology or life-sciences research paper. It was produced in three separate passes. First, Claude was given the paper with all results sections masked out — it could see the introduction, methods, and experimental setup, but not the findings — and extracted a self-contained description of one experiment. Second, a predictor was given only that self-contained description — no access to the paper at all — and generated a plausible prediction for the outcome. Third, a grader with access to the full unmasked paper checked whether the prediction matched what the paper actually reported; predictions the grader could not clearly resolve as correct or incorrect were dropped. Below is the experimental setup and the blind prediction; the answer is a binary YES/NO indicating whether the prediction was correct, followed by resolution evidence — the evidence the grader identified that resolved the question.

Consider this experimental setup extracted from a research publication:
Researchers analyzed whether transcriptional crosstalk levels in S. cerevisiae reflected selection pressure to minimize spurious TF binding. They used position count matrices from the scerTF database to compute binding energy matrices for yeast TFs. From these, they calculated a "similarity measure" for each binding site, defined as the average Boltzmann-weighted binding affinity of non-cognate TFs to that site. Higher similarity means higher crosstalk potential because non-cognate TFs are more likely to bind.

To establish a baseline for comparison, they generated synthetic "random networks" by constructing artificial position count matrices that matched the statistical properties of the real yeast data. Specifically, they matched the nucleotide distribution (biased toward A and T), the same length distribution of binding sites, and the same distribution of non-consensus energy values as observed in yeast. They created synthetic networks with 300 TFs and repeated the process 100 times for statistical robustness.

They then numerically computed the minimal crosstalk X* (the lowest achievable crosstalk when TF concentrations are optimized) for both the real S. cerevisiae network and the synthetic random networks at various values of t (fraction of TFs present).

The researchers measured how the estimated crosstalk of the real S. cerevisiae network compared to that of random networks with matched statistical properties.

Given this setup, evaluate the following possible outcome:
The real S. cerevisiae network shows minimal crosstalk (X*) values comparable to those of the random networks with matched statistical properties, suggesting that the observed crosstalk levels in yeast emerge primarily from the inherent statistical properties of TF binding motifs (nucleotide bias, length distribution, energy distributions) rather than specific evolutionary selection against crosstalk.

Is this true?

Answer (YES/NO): NO